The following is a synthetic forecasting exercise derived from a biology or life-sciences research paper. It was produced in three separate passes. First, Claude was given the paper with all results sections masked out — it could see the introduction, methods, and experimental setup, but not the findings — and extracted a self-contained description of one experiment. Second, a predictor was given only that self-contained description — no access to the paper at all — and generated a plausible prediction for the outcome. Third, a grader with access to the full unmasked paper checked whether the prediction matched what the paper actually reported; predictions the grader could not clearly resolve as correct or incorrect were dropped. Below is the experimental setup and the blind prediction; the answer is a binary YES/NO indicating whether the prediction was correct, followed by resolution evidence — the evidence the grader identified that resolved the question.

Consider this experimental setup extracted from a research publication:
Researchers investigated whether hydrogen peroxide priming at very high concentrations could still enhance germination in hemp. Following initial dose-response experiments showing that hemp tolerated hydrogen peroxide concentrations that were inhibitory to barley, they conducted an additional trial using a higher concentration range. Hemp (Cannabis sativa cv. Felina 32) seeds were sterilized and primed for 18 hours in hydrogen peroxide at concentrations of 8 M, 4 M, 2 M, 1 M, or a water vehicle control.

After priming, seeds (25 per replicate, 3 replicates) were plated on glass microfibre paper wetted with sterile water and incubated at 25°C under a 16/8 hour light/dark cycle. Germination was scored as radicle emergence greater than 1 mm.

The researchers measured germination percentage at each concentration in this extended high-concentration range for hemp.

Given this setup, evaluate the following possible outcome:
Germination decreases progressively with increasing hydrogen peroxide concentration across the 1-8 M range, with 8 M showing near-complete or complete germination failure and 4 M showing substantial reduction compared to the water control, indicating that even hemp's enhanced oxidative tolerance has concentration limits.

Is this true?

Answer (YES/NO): NO